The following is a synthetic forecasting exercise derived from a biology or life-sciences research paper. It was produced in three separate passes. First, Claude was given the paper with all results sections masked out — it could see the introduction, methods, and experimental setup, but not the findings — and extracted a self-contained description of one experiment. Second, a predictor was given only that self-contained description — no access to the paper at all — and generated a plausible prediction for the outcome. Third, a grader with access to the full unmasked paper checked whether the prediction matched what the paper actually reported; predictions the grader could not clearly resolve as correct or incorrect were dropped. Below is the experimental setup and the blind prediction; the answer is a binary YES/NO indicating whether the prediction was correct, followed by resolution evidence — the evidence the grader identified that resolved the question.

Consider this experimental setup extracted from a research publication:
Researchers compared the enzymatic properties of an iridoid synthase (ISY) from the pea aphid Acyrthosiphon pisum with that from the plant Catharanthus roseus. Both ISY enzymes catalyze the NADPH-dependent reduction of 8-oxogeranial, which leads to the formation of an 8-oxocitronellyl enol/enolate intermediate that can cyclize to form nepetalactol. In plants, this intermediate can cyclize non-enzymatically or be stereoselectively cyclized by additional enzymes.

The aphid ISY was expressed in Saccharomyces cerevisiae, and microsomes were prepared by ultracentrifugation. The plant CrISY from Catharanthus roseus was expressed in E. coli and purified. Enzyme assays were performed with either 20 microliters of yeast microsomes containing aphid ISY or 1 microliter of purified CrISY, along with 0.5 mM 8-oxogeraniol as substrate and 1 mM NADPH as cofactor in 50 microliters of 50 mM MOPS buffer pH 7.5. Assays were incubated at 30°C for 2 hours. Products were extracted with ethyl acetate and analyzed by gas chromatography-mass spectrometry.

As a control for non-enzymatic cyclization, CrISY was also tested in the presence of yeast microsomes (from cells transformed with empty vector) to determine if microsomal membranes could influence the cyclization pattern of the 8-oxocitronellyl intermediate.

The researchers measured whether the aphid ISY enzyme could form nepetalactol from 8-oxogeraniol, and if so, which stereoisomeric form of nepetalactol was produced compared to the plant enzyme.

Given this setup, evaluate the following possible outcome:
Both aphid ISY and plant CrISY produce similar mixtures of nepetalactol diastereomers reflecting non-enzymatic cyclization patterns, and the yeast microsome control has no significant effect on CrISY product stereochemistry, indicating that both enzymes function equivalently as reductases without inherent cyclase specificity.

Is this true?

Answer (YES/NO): NO